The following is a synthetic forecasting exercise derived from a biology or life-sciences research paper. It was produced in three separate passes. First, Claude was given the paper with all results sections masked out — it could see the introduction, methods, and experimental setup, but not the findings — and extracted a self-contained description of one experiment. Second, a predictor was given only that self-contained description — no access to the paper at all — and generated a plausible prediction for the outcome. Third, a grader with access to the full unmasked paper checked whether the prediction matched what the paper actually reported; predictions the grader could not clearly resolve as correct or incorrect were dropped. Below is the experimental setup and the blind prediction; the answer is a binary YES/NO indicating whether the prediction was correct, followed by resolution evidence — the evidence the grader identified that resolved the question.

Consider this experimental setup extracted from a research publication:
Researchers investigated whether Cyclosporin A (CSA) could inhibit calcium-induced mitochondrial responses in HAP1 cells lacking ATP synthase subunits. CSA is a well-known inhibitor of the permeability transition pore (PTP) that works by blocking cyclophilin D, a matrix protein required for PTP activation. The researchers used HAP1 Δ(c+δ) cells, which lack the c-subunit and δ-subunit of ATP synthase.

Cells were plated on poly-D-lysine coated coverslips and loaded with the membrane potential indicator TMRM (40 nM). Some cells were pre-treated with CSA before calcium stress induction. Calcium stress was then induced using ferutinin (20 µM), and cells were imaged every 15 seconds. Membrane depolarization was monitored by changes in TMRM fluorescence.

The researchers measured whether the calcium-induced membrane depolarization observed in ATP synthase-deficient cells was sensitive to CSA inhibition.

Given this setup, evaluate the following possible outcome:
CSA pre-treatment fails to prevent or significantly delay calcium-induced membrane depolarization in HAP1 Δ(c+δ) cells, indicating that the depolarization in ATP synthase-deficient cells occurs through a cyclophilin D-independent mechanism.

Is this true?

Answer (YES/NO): NO